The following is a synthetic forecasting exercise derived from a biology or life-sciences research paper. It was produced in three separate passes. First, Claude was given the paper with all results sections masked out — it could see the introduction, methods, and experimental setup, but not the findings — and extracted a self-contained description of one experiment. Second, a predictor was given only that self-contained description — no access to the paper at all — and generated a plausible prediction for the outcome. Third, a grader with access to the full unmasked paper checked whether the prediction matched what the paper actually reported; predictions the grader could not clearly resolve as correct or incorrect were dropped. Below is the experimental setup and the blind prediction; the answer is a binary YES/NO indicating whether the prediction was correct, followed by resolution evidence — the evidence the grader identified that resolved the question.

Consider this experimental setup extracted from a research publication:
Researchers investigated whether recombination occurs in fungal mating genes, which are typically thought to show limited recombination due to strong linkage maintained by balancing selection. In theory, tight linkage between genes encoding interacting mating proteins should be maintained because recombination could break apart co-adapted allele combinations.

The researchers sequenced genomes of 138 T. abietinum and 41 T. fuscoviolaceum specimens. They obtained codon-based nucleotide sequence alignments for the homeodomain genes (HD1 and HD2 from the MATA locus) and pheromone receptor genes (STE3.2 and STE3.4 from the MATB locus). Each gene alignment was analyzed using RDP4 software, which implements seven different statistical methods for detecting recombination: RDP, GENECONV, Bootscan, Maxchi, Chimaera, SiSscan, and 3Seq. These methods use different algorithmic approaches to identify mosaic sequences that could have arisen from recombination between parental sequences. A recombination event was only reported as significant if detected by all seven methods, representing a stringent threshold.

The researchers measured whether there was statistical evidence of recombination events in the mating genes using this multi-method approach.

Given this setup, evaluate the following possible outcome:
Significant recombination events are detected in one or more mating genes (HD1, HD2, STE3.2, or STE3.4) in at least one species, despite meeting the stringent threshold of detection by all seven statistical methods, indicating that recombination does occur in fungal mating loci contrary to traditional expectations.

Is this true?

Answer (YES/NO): YES